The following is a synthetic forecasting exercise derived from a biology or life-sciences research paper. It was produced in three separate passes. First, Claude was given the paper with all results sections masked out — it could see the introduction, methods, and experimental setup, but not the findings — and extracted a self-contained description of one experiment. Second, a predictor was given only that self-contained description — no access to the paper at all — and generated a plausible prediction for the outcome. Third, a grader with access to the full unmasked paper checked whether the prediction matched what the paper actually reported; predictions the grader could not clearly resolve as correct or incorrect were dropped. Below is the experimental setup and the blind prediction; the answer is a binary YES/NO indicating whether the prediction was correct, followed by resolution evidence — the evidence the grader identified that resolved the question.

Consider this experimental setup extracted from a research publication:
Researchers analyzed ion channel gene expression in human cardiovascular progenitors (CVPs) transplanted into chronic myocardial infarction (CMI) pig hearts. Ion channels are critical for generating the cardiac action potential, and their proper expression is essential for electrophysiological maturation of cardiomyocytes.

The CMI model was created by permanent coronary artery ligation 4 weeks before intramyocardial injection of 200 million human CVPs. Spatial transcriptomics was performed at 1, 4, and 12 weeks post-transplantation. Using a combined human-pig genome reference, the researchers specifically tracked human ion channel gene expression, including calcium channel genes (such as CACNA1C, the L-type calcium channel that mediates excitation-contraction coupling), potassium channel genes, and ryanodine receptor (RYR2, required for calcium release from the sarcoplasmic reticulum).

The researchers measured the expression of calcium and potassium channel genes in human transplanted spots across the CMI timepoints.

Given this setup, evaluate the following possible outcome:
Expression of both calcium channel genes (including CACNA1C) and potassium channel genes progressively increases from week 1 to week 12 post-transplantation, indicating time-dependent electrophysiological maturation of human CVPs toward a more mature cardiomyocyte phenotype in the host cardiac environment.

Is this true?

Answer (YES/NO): YES